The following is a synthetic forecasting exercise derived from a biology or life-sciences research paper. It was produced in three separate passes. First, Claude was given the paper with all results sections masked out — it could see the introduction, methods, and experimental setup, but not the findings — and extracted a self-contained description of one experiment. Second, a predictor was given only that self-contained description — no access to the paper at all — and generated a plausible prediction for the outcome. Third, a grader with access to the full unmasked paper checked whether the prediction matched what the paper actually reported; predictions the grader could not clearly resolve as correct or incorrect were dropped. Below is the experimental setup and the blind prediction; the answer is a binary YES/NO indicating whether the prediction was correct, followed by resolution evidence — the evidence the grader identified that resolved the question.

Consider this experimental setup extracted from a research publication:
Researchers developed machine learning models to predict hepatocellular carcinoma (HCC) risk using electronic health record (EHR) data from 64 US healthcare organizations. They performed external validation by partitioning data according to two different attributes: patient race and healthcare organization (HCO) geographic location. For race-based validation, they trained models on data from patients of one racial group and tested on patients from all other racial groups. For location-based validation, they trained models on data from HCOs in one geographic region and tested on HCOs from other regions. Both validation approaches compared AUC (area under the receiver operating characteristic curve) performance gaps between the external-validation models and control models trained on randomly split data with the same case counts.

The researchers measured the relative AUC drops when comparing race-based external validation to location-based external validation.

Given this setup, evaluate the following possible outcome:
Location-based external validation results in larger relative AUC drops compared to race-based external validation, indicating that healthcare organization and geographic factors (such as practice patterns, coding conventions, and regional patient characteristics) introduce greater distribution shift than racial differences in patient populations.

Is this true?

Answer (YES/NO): YES